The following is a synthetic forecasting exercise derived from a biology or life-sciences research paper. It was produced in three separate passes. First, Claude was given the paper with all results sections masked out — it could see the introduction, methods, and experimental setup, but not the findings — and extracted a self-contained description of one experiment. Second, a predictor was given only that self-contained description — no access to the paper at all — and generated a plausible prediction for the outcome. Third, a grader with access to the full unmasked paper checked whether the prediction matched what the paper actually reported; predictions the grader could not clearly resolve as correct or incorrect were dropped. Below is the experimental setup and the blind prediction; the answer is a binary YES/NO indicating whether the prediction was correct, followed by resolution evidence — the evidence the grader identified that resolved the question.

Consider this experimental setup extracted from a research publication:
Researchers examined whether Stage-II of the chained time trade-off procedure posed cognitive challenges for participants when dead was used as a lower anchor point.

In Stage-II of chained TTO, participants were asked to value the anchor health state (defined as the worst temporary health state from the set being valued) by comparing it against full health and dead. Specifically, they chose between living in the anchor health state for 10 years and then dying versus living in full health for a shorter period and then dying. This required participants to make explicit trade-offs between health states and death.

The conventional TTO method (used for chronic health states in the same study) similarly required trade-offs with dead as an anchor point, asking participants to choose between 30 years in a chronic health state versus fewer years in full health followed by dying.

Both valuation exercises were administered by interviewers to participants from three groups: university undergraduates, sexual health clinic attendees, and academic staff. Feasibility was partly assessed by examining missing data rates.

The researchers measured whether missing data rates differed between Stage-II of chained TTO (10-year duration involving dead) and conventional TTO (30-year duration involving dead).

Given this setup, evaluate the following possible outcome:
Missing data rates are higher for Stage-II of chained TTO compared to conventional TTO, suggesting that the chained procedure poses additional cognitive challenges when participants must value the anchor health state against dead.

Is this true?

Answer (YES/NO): NO